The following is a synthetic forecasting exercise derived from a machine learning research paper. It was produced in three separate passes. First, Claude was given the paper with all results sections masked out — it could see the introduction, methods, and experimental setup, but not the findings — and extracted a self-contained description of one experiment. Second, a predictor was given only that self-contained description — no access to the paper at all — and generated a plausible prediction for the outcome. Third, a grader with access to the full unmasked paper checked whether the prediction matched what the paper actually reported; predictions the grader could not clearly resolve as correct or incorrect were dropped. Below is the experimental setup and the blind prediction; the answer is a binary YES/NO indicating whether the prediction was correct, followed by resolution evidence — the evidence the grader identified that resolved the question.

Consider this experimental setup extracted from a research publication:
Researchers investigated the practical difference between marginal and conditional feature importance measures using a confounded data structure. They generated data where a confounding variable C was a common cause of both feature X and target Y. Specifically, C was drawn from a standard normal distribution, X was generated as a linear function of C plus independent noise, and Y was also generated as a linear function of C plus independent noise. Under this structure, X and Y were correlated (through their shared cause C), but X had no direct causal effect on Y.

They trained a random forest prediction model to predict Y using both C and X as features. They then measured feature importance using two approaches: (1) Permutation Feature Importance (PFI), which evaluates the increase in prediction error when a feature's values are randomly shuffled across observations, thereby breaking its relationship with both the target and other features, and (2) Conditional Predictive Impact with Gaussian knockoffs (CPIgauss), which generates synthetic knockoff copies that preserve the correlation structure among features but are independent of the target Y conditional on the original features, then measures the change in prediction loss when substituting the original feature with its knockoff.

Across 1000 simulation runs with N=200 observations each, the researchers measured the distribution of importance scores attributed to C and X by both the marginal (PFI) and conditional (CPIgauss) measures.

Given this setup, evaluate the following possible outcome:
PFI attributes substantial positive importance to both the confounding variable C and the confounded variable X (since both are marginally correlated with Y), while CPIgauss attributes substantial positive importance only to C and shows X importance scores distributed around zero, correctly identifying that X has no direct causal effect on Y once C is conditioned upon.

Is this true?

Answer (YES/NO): YES